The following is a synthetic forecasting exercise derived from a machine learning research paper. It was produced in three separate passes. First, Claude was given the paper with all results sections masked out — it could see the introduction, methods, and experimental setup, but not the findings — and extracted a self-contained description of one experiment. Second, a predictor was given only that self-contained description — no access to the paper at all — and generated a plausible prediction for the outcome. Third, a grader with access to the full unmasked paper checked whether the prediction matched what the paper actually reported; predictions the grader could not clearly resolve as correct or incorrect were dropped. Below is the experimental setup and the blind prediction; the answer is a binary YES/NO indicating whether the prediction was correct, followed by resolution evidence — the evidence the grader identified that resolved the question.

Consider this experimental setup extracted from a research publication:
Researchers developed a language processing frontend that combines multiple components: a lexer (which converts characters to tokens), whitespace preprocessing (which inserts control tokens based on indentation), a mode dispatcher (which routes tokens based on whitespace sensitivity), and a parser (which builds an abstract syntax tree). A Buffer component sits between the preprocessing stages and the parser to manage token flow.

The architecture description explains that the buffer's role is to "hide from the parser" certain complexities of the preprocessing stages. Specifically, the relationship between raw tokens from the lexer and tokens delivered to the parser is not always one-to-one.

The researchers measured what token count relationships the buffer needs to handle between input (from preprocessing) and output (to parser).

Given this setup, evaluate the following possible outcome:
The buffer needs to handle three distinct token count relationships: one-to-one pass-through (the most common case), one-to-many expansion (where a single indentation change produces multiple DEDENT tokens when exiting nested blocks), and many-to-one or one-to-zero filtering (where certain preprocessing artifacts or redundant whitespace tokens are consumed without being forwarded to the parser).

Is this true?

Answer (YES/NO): NO